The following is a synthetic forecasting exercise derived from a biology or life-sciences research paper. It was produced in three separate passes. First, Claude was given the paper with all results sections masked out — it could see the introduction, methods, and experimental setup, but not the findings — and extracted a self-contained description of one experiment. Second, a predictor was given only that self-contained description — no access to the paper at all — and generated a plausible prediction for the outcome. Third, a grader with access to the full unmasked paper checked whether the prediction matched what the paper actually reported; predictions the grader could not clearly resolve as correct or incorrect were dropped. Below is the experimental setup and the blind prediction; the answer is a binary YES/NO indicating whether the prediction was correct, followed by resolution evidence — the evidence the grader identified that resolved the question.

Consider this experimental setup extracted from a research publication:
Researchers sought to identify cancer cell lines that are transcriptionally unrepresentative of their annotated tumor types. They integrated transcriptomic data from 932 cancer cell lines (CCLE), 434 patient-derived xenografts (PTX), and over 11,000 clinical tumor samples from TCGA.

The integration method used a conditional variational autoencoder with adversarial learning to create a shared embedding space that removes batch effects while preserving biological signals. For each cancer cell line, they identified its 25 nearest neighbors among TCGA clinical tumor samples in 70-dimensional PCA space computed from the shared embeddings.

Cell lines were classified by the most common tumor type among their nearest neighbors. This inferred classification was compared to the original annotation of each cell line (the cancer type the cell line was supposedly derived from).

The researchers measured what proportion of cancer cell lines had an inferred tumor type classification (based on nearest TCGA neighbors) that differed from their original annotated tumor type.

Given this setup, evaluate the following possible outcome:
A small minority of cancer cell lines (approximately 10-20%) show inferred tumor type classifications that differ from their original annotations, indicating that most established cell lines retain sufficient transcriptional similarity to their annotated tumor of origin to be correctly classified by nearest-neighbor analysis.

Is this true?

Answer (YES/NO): NO